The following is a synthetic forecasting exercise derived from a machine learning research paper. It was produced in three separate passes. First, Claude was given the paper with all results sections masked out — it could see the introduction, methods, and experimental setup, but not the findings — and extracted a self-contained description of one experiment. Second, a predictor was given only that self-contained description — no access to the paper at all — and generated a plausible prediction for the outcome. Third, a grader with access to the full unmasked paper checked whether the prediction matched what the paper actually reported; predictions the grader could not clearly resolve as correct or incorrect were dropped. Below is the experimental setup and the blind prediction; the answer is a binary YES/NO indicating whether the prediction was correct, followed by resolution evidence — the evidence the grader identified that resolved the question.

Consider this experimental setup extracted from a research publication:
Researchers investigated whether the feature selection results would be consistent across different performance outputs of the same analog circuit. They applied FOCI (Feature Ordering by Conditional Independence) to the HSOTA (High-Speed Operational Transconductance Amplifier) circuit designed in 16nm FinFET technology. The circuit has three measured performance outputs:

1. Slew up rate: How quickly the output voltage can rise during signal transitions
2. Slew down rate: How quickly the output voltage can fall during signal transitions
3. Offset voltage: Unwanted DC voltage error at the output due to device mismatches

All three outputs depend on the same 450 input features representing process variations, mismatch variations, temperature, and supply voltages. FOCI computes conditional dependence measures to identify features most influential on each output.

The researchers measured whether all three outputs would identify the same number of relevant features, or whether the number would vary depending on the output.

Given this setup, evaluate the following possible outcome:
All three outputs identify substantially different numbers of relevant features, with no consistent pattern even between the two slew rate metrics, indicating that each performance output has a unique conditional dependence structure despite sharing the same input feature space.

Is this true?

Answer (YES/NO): NO